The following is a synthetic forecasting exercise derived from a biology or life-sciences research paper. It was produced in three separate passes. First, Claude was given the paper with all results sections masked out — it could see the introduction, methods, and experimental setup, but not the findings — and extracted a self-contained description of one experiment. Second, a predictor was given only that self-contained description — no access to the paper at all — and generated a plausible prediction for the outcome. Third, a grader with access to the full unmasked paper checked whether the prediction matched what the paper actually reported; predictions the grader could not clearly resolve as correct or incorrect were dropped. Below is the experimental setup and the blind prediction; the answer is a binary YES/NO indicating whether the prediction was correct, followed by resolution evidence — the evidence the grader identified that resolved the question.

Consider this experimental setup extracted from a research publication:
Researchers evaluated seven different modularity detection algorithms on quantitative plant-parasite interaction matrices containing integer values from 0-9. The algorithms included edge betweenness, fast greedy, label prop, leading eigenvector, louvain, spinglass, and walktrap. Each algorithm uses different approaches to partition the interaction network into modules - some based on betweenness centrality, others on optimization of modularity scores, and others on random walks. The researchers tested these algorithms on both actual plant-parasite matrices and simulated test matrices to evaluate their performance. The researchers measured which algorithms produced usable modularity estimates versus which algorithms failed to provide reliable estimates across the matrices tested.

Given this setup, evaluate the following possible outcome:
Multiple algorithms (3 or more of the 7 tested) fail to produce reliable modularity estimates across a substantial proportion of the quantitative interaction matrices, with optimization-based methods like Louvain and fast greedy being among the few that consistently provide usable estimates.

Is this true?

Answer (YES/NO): YES